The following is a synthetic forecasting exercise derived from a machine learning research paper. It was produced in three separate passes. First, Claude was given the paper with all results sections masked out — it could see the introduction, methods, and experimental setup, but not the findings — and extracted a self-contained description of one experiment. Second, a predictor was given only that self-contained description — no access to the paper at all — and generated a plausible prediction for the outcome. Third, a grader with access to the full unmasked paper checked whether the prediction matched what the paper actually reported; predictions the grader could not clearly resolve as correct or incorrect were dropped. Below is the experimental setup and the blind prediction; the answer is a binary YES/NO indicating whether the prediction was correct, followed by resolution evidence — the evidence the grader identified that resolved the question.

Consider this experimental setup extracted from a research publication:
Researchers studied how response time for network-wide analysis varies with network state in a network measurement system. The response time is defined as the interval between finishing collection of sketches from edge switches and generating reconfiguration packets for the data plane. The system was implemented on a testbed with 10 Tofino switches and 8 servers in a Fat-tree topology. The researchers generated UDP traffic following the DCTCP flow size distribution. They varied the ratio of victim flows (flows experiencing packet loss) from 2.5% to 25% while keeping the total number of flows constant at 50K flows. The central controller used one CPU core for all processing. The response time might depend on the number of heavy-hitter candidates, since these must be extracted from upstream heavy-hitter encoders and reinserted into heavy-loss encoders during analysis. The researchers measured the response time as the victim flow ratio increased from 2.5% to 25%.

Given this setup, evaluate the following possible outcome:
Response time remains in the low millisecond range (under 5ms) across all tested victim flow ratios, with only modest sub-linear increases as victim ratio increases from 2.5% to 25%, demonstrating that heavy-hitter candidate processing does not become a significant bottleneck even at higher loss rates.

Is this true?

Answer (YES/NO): NO